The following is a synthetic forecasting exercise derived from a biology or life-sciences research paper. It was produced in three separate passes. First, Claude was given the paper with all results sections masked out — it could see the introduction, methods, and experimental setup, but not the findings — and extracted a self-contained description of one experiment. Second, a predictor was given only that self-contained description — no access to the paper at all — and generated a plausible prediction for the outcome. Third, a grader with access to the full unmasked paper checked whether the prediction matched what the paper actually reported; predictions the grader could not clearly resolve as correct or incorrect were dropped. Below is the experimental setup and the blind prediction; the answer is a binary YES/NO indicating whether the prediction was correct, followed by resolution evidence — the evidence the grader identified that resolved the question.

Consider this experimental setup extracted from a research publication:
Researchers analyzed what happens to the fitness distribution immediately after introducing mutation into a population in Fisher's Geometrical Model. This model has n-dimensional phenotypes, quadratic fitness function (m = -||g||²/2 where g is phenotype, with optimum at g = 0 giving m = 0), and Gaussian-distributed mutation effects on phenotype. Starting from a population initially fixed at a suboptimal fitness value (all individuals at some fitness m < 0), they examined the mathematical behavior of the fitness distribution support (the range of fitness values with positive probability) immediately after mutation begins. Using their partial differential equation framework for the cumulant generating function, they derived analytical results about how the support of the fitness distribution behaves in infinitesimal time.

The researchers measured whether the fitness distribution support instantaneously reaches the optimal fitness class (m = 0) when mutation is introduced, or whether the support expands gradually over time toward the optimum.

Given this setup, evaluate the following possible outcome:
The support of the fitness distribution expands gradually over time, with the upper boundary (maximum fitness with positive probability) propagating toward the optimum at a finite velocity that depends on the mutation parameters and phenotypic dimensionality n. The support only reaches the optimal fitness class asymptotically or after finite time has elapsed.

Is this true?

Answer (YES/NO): NO